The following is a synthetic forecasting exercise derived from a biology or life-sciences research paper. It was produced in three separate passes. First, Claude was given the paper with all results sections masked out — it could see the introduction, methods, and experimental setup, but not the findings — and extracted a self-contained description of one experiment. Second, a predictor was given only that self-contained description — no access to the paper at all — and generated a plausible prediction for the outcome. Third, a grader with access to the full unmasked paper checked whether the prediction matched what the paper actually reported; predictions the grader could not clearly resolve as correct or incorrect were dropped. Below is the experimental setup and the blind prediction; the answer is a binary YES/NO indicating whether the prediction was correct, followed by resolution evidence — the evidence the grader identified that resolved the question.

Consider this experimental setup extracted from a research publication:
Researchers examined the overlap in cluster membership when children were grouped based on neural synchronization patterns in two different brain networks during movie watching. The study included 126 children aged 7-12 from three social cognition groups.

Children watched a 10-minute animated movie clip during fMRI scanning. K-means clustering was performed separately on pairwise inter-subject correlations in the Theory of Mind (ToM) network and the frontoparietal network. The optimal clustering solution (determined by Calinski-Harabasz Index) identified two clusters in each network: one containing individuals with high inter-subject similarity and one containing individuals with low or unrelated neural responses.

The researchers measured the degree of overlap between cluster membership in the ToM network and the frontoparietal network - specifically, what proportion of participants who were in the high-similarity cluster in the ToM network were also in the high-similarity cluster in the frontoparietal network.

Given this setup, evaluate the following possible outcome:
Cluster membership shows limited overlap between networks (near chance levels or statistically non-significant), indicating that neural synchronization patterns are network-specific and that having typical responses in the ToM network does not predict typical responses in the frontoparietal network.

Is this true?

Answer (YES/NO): NO